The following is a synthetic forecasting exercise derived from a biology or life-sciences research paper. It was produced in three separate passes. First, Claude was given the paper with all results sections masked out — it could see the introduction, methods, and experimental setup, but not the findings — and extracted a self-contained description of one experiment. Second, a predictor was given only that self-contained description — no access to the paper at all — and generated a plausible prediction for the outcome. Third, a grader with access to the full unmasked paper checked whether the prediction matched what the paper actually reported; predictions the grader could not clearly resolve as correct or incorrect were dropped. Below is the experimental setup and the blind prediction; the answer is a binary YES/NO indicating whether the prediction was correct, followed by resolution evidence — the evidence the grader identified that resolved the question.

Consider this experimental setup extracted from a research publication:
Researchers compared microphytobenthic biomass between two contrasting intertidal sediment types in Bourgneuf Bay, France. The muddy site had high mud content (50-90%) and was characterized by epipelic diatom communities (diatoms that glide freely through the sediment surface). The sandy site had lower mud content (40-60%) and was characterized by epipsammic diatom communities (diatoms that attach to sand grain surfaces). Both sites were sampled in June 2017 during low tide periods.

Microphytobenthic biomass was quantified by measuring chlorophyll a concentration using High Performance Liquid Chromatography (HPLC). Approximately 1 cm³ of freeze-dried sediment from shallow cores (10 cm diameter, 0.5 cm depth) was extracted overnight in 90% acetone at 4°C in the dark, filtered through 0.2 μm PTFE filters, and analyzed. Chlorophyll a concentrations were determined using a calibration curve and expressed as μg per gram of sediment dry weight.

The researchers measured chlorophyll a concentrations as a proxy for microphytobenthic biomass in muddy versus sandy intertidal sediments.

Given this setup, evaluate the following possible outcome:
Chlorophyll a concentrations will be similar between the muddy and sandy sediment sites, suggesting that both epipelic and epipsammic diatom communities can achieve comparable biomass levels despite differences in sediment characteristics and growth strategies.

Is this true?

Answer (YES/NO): NO